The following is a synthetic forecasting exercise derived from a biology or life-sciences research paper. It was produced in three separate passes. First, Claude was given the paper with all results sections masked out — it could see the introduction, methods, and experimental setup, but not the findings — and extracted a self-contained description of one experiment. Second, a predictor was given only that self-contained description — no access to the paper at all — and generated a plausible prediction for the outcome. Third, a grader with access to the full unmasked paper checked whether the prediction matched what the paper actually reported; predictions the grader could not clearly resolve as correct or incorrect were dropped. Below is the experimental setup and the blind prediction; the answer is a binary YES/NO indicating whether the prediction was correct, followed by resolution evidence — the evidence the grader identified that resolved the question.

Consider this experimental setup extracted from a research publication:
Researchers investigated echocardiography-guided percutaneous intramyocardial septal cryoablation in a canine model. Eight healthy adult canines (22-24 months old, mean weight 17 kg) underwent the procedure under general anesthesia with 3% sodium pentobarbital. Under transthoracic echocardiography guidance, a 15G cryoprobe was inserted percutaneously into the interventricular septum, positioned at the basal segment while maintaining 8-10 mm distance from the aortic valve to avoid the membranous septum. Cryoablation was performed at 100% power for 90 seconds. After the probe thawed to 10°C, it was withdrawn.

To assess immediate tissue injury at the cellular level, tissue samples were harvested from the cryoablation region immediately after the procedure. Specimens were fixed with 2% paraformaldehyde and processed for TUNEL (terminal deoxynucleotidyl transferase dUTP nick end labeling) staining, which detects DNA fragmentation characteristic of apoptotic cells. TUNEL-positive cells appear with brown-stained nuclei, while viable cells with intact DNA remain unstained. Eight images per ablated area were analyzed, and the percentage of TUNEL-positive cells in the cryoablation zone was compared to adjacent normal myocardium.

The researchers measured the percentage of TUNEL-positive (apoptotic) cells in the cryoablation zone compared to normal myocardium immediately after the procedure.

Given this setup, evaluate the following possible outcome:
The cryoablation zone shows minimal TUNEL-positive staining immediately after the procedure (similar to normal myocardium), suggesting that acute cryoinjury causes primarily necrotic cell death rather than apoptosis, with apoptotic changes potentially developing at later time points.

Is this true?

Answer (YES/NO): NO